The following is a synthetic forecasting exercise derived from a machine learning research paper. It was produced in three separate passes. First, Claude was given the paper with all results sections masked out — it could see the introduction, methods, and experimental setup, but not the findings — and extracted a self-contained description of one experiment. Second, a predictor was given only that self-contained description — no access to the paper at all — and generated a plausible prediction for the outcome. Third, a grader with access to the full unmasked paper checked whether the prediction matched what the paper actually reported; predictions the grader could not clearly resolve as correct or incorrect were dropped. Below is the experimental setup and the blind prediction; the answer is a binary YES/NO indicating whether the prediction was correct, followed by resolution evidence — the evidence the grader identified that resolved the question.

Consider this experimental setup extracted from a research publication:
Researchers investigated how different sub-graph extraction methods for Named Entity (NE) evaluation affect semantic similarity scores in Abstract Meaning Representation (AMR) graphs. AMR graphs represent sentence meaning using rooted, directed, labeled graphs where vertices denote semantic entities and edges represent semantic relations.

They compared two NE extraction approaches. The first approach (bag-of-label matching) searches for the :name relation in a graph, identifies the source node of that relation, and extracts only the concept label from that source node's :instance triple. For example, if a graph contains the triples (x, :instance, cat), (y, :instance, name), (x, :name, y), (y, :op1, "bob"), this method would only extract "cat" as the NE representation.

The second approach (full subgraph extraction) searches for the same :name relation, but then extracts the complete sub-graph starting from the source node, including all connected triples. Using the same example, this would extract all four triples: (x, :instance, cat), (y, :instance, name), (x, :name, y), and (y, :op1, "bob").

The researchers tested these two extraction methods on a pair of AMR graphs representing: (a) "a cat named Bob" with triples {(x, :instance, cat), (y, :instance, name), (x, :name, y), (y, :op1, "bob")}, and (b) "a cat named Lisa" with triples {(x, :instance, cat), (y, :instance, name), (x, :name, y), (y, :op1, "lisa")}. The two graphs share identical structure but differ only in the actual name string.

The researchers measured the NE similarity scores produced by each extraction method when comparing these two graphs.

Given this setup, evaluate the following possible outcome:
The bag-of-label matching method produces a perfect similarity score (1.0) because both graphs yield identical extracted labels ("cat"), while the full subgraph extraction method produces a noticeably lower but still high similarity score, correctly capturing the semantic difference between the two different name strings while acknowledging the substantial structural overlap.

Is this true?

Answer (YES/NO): NO